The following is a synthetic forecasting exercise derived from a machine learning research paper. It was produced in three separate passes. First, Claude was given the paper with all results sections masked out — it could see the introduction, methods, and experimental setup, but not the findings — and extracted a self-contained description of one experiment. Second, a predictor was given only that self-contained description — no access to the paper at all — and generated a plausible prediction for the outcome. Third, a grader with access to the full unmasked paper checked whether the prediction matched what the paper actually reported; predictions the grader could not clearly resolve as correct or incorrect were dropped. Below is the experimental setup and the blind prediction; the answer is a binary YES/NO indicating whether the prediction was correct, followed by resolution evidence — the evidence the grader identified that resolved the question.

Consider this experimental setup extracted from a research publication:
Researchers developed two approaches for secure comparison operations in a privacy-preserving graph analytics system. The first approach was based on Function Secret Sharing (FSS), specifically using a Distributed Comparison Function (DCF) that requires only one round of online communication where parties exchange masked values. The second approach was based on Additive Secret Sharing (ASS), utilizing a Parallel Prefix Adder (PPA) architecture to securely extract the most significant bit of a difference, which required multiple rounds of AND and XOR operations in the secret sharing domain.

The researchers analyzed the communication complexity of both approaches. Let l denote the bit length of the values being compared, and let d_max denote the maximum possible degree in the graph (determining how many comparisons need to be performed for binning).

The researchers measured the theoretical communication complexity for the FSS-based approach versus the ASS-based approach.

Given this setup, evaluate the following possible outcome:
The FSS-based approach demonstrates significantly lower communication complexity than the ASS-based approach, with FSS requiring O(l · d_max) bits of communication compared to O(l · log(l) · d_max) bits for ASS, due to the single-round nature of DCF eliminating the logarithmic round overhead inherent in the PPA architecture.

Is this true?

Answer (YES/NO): YES